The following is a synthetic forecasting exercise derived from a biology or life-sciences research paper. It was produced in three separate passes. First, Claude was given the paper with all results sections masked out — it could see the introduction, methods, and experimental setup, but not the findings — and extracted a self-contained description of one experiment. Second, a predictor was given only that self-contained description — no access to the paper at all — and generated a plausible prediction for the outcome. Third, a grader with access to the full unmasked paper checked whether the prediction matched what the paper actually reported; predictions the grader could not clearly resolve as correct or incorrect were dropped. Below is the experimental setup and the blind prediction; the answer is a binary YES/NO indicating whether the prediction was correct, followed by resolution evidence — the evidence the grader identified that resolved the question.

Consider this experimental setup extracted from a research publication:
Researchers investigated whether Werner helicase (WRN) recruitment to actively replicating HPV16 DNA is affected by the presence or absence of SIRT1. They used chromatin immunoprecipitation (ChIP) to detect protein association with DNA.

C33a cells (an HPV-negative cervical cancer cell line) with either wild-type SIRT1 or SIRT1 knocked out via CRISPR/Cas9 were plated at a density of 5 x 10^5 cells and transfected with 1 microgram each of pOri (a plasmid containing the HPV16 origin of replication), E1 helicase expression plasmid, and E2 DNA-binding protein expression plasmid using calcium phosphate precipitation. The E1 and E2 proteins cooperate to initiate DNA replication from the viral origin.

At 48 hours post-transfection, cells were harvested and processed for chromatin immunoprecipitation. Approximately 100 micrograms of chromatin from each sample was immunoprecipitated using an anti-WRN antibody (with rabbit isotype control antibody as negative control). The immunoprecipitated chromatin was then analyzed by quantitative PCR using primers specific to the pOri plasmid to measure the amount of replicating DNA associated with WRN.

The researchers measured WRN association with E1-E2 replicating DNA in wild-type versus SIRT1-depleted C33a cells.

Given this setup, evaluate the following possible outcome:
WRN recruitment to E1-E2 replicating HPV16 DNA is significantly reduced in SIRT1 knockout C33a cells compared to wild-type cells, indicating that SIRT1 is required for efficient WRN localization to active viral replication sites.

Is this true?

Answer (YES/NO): YES